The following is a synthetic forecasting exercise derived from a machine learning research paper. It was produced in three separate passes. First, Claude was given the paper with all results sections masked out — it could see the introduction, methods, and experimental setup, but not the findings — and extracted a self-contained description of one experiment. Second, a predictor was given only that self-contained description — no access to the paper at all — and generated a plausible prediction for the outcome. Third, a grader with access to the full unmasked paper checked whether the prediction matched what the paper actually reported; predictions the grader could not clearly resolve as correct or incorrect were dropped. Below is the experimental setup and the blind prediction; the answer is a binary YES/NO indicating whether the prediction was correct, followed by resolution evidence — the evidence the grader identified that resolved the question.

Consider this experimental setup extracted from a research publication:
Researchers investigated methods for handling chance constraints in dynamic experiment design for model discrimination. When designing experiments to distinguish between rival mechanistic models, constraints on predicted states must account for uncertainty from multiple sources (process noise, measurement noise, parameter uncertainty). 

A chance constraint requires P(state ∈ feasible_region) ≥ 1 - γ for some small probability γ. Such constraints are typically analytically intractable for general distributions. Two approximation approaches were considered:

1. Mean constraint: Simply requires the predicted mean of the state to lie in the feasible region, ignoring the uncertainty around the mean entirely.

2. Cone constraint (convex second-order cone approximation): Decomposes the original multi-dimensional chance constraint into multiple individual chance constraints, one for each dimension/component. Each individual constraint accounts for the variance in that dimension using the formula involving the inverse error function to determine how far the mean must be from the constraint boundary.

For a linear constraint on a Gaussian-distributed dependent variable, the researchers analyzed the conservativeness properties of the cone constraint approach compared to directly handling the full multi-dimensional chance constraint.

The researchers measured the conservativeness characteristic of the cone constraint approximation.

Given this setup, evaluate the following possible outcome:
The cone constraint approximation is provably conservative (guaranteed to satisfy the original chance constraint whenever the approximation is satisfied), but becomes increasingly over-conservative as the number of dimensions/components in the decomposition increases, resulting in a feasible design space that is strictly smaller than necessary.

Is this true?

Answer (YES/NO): NO